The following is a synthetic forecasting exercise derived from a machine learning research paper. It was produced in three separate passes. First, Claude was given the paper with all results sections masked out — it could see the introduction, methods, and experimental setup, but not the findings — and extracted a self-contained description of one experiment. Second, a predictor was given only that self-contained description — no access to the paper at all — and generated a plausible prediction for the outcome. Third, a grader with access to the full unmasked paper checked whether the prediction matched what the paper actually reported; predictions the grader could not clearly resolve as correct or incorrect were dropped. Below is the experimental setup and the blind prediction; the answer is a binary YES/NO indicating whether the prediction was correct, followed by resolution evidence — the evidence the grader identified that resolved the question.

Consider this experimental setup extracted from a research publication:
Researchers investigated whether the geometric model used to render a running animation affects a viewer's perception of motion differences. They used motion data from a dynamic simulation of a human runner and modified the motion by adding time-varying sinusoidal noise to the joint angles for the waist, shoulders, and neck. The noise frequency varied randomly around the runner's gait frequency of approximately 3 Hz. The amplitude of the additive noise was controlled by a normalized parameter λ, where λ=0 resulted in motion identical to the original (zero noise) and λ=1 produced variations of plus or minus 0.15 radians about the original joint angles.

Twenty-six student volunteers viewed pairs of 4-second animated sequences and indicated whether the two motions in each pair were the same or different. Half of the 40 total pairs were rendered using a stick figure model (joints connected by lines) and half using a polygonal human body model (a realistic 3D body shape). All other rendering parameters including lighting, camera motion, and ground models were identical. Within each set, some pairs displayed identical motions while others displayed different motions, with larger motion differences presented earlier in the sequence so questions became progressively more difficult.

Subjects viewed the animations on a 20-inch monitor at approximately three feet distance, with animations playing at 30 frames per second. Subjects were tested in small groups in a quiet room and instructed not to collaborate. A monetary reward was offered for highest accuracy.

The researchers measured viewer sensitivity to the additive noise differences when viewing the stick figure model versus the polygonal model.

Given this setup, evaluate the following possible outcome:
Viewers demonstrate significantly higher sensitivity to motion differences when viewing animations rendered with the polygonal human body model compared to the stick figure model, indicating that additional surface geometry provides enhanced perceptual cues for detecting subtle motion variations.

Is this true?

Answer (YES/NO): YES